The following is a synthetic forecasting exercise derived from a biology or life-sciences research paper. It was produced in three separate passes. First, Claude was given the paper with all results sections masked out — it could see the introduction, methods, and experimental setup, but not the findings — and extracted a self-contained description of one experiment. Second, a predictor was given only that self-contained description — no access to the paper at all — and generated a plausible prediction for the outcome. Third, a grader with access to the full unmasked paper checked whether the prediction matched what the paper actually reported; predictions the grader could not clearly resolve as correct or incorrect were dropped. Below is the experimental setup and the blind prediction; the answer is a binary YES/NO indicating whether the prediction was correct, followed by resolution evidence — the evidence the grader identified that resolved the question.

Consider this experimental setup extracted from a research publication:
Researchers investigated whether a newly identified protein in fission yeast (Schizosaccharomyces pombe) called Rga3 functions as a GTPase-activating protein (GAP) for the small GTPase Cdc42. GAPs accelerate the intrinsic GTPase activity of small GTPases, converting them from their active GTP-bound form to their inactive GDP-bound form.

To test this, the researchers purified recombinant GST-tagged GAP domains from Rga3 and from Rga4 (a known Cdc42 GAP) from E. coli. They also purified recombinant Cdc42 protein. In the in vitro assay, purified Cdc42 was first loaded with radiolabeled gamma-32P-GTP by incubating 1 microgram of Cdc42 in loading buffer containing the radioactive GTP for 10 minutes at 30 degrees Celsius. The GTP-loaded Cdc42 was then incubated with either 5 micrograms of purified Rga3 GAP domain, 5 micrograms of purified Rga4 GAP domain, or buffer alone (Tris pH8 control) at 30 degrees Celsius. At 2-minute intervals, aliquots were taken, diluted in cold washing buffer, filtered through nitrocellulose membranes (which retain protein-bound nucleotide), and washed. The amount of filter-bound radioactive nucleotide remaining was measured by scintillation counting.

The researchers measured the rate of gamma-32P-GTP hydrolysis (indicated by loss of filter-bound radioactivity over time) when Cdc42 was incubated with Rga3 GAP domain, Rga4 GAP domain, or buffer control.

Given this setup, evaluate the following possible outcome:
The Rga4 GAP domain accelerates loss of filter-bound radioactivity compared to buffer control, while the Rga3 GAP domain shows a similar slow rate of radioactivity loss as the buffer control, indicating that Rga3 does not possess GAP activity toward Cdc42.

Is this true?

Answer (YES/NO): NO